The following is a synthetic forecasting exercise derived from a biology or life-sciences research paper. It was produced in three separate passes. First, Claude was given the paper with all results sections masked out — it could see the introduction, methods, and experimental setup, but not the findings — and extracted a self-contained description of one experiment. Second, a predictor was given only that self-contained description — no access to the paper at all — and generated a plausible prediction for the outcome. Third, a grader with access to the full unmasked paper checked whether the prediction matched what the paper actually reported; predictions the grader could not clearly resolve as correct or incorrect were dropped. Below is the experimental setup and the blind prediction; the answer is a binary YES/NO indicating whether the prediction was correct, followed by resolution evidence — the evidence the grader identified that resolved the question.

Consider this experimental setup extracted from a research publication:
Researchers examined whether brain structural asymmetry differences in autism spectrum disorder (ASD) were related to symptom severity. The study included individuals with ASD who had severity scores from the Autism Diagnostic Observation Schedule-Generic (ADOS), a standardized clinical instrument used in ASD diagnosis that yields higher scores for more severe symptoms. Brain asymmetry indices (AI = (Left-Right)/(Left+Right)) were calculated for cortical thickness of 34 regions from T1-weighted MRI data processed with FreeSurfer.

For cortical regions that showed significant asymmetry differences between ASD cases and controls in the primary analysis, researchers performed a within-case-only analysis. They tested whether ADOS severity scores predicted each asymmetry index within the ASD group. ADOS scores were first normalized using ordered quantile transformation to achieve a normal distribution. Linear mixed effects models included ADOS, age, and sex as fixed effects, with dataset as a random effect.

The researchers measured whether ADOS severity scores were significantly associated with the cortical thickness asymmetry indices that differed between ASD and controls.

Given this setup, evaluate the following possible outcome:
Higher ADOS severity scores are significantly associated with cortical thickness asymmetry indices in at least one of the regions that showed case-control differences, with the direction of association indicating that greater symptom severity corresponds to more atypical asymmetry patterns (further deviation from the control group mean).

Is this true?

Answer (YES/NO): NO